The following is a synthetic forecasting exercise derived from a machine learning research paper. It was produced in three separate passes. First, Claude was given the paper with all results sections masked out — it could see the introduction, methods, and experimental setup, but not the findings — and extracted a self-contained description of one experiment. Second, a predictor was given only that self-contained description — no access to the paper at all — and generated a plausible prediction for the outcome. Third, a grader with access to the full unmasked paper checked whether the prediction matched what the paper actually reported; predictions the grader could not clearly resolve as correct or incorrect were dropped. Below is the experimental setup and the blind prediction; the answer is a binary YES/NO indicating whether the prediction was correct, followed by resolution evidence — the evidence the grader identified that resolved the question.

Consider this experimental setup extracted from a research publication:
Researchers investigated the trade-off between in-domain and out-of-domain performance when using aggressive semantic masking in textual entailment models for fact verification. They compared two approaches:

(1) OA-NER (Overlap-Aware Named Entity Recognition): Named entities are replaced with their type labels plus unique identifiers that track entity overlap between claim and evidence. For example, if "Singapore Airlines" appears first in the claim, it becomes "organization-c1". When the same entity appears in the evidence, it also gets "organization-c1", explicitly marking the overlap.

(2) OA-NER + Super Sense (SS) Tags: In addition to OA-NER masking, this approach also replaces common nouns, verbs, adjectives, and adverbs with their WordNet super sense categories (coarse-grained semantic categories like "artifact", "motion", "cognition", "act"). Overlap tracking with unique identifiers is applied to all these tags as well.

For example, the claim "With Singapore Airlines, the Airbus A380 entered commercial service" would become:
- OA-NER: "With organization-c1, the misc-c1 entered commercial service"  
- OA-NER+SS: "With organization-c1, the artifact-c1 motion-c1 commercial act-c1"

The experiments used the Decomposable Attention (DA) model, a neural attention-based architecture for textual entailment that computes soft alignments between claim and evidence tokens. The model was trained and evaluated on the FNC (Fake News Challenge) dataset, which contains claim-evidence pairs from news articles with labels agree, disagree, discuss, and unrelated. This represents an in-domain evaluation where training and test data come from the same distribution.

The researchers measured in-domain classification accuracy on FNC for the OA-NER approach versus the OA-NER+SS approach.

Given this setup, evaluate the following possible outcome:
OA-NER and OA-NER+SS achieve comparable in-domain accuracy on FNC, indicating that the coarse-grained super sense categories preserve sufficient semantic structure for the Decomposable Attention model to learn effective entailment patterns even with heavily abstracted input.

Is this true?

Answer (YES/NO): NO